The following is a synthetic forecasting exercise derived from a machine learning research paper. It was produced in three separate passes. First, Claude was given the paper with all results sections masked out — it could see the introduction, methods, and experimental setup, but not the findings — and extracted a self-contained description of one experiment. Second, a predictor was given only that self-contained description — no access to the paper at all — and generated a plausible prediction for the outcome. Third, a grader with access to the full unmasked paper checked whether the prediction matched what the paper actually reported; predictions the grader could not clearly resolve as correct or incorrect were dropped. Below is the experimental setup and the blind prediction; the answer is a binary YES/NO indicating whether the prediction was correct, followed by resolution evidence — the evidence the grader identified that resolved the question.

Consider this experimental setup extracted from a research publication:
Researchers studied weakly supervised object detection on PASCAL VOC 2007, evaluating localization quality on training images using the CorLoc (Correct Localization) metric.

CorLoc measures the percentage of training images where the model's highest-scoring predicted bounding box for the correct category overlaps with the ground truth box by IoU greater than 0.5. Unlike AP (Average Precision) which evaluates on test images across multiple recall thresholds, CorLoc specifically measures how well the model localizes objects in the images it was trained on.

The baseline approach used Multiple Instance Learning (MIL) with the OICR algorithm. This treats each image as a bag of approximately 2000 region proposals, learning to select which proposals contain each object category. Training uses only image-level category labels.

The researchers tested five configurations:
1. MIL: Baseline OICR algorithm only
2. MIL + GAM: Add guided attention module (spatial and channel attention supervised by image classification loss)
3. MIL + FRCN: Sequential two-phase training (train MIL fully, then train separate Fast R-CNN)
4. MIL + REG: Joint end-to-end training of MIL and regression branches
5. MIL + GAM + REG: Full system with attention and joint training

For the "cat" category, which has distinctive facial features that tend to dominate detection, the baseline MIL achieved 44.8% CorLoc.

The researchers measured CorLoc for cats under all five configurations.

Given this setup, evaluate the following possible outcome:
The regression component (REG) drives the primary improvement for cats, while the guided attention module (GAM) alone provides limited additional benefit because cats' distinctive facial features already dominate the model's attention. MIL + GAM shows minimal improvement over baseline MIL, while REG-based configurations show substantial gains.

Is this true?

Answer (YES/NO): YES